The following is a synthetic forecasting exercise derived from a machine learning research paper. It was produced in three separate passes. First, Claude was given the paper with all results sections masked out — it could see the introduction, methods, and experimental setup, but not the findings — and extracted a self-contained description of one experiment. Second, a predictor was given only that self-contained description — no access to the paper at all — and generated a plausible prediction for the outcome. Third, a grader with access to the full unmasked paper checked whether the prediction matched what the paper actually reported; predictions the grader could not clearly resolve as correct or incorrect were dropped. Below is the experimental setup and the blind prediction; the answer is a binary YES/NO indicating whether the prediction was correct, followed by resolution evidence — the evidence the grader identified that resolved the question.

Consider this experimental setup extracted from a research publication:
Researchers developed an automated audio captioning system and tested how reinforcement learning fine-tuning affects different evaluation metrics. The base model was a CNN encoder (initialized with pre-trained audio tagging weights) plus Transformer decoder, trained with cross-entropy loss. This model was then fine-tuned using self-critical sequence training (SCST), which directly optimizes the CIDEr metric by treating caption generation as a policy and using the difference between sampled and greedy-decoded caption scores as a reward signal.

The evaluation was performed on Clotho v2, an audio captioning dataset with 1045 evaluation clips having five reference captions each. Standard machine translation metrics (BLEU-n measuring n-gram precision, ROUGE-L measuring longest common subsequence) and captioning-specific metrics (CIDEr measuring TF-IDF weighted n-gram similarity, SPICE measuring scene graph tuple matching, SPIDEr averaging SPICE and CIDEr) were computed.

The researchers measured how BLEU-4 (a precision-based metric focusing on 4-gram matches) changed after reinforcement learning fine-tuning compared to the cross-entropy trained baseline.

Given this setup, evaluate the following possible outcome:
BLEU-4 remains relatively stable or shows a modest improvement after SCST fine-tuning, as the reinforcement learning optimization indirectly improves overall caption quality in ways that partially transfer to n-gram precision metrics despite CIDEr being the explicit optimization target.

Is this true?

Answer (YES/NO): YES